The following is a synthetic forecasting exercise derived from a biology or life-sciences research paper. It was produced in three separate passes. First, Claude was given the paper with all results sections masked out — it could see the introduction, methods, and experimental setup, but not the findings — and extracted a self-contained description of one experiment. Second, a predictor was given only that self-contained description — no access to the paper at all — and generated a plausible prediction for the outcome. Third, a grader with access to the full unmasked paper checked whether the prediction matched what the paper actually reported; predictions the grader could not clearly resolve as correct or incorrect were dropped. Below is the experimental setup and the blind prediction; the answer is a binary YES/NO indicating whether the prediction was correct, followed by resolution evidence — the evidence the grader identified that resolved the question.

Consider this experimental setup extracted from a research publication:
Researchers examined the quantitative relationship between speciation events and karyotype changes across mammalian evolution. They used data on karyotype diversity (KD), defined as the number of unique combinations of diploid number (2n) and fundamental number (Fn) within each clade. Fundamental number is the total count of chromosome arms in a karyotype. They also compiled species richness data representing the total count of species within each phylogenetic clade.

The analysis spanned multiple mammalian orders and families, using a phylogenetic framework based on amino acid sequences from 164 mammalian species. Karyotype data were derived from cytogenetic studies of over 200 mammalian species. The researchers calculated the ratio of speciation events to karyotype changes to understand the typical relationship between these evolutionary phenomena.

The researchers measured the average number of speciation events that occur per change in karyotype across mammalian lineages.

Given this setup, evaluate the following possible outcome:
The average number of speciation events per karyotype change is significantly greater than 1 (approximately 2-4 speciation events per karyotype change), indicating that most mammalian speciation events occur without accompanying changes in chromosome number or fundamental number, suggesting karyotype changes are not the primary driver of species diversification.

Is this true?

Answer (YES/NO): NO